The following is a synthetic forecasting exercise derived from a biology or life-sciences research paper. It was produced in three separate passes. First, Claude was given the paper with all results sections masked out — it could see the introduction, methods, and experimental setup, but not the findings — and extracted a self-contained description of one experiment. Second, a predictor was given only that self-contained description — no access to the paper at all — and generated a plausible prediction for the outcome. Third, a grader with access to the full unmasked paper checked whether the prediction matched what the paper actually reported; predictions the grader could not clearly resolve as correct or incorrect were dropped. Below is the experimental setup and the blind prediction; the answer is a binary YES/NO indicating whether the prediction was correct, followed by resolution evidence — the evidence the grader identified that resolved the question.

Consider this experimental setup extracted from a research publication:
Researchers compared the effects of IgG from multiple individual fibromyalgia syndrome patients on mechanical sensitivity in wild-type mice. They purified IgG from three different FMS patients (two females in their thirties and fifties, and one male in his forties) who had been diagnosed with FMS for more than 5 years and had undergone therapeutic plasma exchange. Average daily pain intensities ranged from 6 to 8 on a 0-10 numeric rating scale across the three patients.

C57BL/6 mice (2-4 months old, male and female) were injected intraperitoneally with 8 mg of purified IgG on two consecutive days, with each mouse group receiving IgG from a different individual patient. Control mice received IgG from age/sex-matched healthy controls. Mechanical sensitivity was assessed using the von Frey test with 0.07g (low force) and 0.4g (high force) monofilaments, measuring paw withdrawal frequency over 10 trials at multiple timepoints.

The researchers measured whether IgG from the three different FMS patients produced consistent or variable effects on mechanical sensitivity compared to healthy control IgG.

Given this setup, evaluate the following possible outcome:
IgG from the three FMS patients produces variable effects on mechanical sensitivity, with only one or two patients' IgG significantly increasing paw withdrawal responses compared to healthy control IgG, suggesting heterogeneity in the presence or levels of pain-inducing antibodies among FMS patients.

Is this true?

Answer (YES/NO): NO